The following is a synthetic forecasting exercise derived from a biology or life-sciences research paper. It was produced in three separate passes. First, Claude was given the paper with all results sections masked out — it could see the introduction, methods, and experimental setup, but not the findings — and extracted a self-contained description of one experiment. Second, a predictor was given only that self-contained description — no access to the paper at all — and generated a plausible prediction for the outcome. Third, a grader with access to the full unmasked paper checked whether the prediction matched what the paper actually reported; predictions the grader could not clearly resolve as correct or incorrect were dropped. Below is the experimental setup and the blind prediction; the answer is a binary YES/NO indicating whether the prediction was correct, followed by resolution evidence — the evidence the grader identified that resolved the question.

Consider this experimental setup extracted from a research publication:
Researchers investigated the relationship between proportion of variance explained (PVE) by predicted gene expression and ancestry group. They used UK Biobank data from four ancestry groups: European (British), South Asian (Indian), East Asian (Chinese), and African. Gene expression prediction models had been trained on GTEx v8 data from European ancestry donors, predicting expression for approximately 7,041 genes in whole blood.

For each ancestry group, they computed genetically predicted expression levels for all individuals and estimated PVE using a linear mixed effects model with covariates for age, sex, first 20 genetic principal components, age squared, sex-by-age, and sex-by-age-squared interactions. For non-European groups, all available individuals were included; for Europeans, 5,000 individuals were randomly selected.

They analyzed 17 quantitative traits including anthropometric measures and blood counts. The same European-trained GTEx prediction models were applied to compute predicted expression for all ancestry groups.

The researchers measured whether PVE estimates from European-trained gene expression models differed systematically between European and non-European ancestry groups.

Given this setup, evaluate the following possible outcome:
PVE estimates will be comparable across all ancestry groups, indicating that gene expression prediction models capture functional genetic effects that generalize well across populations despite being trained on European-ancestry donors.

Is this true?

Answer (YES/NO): NO